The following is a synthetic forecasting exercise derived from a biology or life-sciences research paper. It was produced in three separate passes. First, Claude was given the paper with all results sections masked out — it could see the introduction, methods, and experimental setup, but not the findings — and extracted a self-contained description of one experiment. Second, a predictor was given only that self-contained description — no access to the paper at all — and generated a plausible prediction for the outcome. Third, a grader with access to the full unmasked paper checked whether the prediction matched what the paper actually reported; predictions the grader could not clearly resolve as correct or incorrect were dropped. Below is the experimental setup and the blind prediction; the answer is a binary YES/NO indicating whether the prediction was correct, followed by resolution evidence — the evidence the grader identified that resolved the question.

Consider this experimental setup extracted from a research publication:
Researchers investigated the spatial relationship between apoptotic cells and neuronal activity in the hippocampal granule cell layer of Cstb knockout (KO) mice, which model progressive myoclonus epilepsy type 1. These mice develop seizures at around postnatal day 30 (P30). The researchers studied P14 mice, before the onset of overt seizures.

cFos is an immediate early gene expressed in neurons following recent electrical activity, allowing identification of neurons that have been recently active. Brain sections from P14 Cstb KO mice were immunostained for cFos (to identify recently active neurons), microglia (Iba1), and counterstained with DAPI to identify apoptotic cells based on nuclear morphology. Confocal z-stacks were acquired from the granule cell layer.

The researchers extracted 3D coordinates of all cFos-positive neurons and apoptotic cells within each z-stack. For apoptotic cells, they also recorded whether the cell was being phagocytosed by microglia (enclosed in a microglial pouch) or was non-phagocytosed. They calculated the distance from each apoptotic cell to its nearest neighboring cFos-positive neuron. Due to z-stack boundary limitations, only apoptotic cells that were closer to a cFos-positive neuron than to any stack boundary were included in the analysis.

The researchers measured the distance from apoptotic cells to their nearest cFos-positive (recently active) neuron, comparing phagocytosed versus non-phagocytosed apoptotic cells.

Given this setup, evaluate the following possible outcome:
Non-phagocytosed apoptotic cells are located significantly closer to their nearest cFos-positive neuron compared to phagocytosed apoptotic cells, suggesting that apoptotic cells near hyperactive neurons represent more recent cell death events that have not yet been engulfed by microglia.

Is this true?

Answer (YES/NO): NO